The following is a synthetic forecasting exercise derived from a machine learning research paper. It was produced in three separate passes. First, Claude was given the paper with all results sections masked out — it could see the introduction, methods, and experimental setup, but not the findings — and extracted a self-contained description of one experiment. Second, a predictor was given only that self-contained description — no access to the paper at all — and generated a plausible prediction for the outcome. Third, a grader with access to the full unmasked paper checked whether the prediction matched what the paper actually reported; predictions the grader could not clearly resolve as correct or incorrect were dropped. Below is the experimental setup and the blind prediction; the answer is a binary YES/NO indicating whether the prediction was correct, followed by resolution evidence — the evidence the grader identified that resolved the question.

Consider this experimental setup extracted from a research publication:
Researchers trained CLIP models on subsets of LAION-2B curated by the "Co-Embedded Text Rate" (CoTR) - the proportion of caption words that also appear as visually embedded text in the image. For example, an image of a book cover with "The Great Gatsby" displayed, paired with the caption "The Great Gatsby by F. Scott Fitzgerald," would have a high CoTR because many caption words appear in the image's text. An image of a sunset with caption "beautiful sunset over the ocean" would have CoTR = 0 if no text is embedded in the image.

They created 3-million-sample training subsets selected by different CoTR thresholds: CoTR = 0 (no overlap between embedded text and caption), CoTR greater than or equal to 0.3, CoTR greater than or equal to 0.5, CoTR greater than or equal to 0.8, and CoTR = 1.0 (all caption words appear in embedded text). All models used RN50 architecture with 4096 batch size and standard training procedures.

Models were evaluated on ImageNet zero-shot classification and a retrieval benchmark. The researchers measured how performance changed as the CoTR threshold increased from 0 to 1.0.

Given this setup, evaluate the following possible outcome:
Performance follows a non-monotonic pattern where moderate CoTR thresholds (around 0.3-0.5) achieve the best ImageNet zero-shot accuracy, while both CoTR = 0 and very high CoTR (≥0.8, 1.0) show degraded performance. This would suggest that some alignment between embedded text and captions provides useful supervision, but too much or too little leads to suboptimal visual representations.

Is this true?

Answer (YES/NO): NO